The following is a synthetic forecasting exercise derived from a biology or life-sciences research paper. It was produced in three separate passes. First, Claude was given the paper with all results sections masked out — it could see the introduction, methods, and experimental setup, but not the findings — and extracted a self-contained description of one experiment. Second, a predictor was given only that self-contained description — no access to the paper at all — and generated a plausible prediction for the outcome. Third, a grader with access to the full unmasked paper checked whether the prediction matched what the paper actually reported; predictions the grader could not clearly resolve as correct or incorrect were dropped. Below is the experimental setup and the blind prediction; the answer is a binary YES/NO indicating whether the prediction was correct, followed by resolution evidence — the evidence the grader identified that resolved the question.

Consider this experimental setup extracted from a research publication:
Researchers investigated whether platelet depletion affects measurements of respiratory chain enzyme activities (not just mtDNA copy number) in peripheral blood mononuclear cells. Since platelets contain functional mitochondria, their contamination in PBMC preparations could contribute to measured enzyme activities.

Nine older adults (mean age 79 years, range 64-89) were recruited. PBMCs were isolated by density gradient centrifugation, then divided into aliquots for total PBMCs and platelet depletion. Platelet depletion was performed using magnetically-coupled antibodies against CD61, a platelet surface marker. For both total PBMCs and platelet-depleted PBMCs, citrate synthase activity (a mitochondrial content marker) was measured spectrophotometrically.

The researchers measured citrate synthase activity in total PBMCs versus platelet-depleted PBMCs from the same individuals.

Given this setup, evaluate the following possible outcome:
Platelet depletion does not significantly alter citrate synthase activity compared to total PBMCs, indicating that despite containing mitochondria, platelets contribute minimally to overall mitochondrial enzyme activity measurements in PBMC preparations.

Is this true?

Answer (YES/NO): NO